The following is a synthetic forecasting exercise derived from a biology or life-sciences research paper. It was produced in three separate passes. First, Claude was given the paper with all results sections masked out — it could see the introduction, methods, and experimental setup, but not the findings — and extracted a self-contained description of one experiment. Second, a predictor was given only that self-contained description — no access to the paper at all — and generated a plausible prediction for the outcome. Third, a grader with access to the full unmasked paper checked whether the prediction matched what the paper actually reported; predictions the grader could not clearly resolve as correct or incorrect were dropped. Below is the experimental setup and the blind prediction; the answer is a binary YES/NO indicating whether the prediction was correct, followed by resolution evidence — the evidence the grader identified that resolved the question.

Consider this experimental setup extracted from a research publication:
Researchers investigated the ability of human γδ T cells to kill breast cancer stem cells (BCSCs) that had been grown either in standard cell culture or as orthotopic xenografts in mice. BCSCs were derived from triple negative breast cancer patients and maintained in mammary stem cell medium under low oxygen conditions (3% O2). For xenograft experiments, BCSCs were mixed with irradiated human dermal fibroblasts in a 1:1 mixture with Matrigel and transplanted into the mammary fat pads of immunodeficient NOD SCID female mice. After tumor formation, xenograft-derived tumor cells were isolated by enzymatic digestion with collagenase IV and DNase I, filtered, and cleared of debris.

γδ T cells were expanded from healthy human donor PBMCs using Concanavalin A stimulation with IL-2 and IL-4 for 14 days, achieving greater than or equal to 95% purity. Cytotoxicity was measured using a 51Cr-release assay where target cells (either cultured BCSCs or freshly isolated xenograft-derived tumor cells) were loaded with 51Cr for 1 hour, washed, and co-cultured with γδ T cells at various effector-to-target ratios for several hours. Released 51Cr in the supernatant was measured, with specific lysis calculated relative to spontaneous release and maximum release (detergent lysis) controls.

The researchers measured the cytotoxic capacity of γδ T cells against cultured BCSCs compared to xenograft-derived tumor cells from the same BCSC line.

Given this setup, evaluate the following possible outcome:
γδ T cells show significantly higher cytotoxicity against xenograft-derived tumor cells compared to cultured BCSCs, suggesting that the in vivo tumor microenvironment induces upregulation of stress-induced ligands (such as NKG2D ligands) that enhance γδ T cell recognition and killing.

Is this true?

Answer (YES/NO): NO